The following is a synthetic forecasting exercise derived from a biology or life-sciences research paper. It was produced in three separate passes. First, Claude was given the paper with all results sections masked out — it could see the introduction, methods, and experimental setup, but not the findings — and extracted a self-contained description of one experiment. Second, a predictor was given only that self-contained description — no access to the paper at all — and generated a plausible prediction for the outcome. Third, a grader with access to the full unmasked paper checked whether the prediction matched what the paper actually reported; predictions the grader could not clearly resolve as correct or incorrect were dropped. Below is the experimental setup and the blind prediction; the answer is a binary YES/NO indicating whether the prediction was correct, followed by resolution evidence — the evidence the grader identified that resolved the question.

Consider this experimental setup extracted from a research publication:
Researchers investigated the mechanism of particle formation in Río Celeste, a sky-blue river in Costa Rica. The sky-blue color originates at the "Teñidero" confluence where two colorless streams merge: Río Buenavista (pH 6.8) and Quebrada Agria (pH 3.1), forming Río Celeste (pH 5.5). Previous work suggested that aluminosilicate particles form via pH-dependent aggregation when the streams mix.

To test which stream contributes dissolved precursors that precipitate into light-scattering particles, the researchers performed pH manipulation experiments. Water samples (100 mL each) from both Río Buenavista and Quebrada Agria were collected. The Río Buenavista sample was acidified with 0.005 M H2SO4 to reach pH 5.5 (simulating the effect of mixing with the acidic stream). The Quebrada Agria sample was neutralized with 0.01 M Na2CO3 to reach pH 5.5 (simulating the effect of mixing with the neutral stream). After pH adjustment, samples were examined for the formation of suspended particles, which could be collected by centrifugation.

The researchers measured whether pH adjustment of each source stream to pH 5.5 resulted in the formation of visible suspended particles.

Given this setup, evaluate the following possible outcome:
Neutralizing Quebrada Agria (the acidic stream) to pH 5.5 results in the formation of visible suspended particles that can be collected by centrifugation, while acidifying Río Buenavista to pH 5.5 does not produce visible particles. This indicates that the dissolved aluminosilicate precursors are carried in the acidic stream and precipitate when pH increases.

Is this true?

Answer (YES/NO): YES